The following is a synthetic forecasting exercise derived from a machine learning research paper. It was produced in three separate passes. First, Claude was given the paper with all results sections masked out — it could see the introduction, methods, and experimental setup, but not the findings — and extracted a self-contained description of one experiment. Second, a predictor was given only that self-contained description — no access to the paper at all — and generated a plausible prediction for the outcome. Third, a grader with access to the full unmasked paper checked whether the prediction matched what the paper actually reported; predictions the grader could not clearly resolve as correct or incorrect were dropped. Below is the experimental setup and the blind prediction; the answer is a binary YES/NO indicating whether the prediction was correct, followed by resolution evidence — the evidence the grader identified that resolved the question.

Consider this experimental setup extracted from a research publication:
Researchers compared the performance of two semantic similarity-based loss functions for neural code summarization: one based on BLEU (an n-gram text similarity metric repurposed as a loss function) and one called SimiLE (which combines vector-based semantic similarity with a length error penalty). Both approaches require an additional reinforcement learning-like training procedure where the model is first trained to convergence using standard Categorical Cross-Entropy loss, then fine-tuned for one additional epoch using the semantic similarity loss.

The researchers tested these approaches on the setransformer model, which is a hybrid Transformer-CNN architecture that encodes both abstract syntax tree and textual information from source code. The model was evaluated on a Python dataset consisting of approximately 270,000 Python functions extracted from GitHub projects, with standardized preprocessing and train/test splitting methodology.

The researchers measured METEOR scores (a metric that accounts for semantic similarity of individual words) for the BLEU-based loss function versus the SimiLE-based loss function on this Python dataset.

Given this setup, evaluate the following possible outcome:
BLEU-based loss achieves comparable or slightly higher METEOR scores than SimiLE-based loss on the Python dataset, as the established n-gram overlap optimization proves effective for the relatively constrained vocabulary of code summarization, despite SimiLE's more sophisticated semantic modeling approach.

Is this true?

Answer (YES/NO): NO